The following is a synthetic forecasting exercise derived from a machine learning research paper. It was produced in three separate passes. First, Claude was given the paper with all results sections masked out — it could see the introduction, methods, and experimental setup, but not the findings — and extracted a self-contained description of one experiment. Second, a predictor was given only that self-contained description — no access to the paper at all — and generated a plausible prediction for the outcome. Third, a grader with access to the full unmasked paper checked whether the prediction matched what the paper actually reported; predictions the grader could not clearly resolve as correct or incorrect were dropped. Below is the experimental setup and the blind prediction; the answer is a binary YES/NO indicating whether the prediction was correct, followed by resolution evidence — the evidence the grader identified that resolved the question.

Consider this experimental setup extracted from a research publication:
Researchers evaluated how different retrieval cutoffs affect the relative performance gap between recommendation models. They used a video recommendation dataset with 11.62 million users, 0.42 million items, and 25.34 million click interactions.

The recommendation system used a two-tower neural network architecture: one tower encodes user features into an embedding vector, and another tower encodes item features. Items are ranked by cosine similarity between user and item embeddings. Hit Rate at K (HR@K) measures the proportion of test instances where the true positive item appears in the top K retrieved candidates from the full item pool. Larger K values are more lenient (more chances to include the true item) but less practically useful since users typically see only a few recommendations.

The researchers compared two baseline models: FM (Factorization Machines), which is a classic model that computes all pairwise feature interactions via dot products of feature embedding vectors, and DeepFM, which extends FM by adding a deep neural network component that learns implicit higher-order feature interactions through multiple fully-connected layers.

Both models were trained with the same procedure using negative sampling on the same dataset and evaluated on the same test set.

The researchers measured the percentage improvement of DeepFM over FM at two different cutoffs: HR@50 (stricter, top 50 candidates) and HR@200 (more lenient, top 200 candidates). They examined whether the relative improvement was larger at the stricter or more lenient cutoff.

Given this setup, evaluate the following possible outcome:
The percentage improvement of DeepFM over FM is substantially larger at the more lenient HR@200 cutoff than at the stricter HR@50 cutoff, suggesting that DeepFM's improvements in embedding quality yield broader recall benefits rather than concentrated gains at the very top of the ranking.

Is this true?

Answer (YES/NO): NO